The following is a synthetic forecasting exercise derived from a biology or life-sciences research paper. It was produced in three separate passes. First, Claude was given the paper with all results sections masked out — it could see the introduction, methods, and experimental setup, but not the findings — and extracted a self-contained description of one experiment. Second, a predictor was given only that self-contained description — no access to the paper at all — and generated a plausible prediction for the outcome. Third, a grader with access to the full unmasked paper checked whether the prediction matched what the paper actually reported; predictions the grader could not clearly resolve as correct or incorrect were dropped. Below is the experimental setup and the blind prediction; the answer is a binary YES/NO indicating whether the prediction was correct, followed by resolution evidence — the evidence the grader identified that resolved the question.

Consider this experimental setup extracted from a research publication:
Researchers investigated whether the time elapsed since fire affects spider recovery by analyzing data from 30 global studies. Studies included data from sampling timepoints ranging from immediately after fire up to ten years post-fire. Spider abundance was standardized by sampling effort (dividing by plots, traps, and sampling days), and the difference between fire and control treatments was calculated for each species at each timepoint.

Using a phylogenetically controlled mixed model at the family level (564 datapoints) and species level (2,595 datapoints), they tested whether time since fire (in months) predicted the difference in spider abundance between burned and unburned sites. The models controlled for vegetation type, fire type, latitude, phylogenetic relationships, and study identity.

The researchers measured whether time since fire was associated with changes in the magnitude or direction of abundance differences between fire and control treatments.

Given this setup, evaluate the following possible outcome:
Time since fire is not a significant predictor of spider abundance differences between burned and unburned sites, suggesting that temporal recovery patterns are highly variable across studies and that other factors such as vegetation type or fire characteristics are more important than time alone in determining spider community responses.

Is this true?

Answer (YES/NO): NO